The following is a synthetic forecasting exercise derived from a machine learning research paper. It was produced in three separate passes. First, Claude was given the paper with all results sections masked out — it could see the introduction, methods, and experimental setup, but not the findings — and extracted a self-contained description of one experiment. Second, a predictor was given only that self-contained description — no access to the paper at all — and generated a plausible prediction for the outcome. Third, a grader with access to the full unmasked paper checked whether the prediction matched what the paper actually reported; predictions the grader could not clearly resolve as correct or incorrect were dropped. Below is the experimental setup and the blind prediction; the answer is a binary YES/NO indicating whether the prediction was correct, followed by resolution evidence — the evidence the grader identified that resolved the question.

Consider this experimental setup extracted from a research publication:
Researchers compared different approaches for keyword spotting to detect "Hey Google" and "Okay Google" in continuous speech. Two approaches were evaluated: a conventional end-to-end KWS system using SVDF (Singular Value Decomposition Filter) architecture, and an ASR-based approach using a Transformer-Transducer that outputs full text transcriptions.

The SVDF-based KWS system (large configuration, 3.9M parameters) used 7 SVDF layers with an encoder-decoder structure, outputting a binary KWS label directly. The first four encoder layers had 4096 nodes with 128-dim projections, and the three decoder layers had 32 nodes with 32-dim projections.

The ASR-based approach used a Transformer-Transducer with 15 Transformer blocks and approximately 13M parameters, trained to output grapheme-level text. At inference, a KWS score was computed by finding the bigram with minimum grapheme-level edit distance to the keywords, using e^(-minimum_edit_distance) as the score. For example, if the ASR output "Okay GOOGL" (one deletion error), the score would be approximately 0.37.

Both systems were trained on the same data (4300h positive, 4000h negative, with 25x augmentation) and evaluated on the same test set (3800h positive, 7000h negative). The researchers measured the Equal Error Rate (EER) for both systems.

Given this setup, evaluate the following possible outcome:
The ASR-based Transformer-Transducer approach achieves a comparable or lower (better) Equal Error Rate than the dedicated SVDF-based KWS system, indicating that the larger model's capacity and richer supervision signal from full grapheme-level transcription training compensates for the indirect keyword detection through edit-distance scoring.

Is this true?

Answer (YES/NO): NO